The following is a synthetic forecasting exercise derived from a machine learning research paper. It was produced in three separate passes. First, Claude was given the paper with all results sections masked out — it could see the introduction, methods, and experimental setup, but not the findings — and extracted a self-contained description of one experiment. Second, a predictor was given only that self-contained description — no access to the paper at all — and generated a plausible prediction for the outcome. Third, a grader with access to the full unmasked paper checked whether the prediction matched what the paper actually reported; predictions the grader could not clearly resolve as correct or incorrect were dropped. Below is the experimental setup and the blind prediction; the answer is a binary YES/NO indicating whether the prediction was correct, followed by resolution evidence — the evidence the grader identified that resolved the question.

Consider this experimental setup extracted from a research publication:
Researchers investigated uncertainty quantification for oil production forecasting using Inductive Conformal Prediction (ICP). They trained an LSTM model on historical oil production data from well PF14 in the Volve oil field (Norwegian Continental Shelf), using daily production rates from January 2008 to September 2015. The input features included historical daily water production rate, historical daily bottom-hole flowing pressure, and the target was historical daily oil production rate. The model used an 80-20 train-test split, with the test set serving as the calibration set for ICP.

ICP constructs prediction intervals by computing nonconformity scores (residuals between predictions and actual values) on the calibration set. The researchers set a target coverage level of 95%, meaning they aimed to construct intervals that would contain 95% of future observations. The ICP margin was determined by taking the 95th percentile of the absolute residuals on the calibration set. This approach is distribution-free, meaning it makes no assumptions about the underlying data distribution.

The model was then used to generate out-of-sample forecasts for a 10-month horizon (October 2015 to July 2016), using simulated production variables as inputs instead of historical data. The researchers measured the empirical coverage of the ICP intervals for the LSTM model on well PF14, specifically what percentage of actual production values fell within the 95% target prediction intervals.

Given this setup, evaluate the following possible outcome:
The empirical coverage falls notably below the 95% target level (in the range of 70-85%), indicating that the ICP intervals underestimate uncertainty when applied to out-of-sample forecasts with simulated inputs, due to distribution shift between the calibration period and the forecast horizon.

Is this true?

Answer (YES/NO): YES